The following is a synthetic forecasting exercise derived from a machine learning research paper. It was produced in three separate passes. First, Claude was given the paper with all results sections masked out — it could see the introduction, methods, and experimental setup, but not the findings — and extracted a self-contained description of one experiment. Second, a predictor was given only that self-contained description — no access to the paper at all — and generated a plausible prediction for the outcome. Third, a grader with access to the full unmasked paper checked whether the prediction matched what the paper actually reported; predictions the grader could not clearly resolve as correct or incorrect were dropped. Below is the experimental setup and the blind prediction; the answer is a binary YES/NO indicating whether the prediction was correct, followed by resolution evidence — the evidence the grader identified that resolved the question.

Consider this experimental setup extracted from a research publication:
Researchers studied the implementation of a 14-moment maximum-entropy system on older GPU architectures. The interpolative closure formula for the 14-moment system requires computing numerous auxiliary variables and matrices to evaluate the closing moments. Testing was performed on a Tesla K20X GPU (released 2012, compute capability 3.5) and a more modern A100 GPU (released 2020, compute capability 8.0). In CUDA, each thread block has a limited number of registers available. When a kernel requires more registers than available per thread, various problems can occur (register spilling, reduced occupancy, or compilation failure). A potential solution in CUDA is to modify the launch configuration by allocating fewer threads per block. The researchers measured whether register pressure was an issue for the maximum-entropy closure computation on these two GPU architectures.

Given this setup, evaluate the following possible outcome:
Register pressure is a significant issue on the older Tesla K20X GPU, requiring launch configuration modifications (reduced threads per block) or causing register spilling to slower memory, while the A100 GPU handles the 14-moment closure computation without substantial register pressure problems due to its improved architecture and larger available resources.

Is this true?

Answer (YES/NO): YES